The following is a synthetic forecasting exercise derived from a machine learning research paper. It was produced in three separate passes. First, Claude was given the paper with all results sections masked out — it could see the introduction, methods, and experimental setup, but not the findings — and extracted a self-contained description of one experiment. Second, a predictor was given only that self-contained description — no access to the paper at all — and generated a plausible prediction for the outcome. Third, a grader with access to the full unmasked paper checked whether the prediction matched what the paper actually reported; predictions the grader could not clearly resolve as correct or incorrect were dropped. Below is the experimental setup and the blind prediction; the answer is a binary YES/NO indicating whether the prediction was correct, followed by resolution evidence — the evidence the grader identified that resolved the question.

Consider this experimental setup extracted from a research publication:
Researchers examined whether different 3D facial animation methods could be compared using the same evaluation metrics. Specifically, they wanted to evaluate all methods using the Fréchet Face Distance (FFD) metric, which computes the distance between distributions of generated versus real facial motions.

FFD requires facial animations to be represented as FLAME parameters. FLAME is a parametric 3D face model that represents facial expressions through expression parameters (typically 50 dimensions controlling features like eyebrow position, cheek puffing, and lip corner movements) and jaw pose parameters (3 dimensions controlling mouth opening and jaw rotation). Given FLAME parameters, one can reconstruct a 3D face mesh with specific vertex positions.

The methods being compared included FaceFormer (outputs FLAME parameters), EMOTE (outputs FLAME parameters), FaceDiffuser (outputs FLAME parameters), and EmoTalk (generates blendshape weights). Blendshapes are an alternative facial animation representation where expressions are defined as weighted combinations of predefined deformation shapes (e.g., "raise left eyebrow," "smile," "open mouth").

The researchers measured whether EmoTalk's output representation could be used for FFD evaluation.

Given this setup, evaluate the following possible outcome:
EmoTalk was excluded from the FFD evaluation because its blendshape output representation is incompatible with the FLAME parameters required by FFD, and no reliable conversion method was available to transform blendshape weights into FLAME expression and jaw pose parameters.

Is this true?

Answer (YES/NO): YES